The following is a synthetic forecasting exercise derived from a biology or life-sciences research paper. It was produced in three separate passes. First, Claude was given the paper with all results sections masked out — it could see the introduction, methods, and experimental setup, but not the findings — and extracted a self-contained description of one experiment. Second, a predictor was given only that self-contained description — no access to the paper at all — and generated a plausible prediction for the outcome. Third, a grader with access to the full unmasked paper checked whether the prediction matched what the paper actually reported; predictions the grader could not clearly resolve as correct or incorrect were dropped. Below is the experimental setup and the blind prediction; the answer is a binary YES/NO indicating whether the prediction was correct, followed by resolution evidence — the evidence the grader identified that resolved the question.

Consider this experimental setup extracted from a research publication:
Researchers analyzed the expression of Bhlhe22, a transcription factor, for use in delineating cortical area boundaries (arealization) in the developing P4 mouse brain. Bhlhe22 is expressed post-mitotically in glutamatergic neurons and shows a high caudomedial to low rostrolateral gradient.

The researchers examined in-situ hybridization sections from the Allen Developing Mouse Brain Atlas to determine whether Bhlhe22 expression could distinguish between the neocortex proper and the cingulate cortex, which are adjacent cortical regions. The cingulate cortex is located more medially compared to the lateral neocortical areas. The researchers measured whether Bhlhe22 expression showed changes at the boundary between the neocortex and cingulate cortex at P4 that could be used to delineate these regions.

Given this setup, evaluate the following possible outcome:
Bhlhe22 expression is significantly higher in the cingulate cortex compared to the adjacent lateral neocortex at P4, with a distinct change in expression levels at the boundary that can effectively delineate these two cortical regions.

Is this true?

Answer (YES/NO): NO